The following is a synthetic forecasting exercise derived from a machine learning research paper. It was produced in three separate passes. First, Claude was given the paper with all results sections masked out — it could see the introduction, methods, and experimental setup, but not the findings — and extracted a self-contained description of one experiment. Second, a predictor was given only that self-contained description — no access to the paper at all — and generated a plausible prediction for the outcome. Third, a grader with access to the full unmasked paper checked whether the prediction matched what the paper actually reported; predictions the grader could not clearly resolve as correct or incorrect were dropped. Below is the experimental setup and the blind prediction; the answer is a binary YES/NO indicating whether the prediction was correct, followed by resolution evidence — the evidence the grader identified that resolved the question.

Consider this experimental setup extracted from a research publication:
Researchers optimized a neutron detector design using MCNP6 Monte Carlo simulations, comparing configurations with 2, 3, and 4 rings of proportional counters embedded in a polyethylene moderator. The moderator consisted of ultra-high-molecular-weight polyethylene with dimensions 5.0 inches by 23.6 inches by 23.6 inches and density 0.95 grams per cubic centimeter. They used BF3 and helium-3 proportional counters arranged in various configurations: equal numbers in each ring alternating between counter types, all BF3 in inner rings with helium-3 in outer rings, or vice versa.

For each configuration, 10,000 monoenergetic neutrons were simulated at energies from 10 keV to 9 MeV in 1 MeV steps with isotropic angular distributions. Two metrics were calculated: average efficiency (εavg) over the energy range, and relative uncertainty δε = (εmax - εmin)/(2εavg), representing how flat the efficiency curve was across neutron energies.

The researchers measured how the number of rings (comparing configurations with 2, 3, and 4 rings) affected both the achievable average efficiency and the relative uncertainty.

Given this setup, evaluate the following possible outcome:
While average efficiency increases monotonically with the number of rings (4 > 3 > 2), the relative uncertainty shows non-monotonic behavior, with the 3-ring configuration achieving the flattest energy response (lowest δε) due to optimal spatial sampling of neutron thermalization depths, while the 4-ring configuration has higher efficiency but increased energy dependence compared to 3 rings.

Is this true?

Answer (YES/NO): NO